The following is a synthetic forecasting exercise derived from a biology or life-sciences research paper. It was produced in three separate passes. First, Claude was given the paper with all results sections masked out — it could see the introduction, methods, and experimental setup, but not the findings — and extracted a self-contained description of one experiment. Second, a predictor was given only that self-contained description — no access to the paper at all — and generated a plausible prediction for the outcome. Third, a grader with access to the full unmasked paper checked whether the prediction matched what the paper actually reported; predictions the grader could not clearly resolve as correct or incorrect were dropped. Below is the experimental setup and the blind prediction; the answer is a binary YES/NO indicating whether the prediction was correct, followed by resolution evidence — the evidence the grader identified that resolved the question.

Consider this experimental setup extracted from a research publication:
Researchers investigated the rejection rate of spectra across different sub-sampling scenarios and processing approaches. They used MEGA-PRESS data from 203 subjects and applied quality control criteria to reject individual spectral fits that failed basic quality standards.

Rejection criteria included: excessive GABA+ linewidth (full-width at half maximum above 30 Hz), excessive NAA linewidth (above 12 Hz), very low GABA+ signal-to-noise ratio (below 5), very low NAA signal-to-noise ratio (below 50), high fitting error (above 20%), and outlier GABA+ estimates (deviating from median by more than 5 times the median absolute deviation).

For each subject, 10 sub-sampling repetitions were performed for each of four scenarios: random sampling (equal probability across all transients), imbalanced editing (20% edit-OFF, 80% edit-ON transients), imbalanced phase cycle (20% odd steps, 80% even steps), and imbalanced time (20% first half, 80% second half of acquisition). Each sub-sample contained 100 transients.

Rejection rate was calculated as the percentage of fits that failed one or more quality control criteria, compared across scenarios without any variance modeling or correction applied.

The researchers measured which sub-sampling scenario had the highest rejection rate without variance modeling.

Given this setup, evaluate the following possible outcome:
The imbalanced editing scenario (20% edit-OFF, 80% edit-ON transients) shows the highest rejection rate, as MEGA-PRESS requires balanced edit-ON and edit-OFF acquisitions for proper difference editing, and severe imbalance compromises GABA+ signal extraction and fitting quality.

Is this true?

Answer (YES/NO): YES